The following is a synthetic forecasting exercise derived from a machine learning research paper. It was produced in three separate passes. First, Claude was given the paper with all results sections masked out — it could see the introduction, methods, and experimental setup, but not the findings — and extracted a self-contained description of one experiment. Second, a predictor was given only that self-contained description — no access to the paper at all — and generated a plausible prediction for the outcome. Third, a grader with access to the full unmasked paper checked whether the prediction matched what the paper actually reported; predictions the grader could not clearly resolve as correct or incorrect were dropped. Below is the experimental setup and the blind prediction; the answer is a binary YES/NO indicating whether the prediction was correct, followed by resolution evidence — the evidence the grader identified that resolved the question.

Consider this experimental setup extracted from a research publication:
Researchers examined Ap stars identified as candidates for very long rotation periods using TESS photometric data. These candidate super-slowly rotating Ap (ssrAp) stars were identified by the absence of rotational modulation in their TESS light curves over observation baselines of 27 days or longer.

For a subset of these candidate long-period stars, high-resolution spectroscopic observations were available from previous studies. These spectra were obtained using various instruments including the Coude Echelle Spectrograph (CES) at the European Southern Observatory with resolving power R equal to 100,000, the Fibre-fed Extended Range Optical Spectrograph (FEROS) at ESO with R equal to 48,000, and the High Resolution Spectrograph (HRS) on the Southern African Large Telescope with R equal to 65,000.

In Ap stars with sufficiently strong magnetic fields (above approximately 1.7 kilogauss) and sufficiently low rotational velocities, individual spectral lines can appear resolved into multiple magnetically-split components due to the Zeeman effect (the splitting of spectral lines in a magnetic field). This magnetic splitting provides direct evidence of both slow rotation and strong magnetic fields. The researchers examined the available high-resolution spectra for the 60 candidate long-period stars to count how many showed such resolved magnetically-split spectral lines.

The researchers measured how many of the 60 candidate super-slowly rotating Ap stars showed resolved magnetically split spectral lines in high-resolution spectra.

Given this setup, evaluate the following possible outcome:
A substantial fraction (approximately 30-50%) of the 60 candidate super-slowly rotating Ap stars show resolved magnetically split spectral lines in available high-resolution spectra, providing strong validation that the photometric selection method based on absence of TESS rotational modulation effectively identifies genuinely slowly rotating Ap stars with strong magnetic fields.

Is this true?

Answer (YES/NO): YES